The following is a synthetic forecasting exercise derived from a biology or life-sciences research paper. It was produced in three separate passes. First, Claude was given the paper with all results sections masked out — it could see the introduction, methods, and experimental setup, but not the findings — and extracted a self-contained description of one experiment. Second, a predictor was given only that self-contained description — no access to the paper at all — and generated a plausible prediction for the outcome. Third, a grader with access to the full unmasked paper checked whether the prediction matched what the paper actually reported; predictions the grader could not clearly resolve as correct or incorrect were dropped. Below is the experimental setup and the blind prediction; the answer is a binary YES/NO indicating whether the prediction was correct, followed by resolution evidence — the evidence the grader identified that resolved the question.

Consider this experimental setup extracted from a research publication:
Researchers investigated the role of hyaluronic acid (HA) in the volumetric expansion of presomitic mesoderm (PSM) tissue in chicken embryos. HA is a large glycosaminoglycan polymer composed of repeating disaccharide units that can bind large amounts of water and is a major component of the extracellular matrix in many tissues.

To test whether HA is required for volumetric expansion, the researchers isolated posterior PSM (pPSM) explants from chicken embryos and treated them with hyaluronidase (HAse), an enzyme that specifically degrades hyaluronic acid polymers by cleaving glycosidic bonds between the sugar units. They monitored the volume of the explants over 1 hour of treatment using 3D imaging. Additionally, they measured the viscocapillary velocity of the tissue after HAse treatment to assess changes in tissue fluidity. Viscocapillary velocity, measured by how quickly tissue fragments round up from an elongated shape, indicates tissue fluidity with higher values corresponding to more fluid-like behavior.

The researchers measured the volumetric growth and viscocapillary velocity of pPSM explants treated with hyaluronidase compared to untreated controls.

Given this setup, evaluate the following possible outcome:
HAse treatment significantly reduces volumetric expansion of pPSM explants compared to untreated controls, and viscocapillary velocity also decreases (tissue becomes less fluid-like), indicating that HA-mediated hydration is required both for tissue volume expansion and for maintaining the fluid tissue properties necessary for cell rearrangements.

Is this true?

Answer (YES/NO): YES